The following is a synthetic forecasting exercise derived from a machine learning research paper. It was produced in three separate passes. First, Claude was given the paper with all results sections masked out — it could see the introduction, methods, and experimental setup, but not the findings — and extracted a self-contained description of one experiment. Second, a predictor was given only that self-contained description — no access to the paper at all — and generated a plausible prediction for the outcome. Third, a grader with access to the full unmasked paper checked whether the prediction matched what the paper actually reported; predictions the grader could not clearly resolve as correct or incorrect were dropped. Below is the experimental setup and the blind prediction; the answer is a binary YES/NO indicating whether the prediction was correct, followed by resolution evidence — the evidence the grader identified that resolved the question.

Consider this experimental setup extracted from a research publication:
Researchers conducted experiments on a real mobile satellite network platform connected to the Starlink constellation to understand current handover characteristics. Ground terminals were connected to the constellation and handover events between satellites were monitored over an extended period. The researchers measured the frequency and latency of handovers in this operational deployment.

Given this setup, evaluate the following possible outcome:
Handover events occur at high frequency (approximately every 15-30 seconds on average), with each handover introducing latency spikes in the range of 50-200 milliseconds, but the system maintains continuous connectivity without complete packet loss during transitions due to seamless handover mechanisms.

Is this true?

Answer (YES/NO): NO